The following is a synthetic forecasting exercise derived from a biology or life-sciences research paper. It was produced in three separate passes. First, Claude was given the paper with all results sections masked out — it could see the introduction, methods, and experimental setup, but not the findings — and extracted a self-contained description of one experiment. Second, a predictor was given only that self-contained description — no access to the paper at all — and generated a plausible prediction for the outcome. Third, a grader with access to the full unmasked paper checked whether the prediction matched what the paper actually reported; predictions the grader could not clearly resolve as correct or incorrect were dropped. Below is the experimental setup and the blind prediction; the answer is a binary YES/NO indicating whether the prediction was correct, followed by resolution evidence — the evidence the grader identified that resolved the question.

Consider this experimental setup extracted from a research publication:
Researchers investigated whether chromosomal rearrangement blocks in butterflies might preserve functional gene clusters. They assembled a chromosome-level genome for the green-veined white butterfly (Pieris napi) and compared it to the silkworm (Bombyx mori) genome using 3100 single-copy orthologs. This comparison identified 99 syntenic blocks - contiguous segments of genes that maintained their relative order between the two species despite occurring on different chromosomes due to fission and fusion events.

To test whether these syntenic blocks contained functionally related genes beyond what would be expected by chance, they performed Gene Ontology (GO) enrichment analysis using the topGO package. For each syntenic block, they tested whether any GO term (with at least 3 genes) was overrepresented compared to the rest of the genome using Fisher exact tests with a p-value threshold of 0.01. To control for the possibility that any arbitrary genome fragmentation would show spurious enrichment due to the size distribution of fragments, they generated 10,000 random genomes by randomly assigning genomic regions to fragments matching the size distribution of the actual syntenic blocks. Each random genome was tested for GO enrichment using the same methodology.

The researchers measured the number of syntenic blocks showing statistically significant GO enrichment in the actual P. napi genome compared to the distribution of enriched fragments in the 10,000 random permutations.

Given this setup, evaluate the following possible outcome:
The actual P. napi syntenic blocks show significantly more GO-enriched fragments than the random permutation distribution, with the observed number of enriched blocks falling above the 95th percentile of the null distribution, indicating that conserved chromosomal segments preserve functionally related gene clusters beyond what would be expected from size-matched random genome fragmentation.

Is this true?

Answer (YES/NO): YES